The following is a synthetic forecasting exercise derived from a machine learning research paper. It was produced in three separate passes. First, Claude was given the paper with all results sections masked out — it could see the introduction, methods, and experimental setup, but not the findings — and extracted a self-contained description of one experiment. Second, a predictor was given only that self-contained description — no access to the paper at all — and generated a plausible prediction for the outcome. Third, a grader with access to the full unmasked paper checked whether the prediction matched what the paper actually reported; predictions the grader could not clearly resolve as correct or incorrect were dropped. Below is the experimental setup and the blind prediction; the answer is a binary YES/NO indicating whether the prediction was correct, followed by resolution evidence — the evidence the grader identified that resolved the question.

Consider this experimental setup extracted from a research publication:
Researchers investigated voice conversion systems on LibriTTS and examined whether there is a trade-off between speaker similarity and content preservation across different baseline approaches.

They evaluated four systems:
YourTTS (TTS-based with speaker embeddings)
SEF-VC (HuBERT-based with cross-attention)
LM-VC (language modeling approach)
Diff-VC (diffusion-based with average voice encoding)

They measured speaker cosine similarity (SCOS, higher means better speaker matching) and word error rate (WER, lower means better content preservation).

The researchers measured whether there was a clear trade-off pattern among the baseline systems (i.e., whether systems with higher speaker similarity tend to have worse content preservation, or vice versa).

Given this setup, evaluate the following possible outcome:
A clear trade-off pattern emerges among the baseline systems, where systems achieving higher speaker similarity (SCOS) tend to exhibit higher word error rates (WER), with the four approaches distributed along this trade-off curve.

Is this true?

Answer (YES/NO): NO